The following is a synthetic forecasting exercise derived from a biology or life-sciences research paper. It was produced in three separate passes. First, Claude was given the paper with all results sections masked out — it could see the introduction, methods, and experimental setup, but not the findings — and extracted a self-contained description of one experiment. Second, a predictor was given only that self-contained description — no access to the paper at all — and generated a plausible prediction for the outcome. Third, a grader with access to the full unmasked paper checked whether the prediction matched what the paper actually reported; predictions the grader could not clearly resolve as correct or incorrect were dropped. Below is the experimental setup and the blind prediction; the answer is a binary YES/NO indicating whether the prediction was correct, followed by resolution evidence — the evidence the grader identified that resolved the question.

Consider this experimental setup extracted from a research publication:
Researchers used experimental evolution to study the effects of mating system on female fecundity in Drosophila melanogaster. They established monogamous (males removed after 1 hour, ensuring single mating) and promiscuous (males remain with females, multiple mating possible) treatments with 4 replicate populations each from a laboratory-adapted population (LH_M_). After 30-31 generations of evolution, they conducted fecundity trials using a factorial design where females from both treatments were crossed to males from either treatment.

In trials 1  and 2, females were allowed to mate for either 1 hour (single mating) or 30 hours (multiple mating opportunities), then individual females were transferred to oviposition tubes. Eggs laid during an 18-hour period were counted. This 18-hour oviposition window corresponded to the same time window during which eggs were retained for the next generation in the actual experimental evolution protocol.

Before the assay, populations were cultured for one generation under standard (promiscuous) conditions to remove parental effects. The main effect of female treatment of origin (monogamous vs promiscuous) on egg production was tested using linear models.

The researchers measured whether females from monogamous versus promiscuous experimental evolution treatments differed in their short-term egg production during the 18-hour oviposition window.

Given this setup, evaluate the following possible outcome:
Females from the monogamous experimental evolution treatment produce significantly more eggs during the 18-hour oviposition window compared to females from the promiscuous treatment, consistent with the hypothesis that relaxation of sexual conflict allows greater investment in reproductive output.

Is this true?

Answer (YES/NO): NO